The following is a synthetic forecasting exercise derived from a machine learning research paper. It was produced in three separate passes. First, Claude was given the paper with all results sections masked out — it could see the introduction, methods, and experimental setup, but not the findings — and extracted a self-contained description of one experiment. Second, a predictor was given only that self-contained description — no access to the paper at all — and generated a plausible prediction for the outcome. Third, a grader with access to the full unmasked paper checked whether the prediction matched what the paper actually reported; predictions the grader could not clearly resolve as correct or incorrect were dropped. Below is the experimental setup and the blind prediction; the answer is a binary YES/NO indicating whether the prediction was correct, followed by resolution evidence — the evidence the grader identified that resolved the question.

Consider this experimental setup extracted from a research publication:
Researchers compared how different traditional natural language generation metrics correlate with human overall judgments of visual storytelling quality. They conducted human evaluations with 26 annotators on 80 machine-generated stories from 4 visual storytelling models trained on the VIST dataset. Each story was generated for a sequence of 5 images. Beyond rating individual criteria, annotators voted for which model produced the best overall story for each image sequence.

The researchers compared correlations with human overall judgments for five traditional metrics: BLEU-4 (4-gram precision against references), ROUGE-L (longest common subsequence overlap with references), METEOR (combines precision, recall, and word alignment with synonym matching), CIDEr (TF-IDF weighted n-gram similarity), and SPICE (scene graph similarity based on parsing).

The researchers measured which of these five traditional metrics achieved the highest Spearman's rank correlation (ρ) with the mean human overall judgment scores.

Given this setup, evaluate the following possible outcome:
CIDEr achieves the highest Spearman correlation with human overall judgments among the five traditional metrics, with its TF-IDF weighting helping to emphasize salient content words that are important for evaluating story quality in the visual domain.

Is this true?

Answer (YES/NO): NO